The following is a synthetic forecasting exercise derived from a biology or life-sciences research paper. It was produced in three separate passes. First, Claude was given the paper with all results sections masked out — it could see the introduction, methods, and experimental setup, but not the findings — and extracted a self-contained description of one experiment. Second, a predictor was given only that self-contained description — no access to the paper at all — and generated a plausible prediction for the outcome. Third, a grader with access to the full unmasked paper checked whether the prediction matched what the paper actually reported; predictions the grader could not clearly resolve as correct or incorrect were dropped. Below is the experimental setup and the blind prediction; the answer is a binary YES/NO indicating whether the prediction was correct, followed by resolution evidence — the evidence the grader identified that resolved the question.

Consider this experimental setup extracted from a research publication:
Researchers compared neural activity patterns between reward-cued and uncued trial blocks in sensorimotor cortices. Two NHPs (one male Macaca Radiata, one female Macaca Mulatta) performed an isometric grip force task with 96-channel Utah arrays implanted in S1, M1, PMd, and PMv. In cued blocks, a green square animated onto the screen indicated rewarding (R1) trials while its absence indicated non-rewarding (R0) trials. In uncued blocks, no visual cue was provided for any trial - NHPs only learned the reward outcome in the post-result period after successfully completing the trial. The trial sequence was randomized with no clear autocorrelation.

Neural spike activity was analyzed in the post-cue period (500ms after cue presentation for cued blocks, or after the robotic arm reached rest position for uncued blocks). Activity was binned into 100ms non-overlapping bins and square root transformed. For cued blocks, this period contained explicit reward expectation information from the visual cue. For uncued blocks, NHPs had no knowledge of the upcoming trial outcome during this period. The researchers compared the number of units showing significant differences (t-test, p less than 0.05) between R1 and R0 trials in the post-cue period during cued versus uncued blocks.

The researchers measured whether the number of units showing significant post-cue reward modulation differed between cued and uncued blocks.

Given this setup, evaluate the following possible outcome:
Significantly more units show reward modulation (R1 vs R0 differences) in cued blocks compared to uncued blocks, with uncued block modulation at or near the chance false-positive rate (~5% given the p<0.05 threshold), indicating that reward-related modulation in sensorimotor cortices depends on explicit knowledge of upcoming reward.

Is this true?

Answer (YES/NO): YES